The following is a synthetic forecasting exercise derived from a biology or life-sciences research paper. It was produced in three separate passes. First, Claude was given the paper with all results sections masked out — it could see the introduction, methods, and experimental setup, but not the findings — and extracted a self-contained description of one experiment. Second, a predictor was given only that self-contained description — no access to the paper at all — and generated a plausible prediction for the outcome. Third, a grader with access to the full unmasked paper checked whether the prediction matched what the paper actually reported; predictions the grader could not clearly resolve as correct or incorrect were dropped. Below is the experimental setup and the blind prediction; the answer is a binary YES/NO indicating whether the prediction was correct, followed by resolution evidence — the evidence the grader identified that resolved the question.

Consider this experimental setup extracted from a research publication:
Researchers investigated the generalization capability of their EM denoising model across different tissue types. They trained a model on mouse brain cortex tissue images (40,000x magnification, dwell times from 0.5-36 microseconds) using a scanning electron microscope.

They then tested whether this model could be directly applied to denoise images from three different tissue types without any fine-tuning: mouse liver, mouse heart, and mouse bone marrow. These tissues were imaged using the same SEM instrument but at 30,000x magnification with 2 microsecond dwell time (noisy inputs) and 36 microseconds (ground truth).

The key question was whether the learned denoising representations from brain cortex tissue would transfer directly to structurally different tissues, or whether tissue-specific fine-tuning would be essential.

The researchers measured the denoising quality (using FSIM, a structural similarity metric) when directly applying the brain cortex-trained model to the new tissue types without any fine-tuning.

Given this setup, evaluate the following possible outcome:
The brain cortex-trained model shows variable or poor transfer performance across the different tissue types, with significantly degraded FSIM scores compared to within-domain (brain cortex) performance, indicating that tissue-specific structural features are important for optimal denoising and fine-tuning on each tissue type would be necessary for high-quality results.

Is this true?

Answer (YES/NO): NO